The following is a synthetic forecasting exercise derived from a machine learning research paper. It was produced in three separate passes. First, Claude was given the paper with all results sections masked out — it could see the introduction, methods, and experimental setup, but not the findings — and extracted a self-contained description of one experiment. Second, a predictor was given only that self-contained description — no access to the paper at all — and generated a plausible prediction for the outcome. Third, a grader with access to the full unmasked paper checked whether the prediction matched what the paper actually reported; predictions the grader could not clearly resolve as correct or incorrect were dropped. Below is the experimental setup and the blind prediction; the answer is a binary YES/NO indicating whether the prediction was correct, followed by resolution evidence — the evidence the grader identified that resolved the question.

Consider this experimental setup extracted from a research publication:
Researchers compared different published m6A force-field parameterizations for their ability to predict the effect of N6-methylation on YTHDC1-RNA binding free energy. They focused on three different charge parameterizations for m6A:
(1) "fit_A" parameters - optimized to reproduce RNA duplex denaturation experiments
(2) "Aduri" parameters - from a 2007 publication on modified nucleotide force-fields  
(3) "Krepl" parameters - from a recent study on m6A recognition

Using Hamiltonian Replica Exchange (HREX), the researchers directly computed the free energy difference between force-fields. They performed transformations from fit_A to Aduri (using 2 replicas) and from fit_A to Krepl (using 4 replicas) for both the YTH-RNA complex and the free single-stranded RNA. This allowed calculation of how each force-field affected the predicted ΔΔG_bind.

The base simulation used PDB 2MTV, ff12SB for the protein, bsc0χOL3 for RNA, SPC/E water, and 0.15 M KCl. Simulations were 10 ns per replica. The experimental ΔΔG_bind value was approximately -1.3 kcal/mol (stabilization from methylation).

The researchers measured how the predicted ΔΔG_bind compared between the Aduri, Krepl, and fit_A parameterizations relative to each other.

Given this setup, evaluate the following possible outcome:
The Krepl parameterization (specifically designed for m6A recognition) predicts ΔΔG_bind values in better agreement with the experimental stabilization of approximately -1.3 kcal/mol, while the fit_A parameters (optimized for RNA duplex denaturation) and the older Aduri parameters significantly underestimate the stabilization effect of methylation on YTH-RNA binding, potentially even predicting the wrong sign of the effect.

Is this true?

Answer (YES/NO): NO